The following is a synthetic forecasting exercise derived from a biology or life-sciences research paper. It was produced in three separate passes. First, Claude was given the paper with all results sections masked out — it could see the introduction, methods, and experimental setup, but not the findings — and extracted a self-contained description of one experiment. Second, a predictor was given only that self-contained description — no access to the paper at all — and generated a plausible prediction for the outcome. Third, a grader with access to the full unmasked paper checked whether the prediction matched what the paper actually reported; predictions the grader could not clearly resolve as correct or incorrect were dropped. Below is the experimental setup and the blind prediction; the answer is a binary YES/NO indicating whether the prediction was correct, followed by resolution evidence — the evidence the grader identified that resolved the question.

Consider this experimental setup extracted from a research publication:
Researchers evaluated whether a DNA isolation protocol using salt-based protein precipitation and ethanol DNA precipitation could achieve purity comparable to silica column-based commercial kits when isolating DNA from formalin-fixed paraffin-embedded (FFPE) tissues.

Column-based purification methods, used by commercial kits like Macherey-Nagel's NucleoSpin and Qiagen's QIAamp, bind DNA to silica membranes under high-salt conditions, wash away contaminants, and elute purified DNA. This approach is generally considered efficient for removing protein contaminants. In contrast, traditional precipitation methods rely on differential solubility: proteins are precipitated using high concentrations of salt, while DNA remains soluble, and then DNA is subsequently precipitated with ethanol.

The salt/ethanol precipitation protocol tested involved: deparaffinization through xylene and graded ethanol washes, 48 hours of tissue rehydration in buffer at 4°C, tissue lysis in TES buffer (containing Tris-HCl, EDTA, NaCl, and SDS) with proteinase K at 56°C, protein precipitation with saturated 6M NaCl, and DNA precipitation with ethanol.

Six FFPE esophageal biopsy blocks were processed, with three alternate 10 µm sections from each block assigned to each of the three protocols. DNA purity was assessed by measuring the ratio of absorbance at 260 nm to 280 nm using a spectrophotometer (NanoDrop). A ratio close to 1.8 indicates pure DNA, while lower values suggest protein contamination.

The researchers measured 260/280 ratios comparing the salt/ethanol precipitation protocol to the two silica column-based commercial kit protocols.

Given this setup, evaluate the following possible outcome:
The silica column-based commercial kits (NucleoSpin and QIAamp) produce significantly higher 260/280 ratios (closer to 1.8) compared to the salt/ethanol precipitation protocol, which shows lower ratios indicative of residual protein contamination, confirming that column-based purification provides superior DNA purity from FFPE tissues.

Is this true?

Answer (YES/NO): NO